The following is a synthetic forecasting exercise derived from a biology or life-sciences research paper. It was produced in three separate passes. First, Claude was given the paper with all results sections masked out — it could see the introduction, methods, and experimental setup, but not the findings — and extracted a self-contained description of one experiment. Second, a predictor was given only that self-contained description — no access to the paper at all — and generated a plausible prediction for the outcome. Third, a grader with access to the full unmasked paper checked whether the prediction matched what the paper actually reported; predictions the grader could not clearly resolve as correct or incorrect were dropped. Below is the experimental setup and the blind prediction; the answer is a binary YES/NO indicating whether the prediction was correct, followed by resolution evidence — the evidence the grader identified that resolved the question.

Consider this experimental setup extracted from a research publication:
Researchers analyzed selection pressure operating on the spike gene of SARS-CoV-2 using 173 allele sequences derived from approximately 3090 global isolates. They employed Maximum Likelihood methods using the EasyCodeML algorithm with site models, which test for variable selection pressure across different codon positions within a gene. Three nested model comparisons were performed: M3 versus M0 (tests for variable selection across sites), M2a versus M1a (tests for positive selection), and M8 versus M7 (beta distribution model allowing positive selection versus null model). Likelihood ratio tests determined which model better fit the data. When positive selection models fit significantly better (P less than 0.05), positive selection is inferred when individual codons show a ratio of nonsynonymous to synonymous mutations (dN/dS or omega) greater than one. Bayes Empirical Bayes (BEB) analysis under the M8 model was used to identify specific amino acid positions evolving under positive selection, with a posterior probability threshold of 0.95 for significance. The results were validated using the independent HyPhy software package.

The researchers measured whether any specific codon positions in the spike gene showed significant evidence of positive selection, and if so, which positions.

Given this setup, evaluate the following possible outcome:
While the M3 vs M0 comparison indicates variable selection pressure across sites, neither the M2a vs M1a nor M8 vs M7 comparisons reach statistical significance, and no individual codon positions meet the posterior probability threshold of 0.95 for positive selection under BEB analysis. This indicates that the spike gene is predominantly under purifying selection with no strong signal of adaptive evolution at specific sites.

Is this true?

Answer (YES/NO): NO